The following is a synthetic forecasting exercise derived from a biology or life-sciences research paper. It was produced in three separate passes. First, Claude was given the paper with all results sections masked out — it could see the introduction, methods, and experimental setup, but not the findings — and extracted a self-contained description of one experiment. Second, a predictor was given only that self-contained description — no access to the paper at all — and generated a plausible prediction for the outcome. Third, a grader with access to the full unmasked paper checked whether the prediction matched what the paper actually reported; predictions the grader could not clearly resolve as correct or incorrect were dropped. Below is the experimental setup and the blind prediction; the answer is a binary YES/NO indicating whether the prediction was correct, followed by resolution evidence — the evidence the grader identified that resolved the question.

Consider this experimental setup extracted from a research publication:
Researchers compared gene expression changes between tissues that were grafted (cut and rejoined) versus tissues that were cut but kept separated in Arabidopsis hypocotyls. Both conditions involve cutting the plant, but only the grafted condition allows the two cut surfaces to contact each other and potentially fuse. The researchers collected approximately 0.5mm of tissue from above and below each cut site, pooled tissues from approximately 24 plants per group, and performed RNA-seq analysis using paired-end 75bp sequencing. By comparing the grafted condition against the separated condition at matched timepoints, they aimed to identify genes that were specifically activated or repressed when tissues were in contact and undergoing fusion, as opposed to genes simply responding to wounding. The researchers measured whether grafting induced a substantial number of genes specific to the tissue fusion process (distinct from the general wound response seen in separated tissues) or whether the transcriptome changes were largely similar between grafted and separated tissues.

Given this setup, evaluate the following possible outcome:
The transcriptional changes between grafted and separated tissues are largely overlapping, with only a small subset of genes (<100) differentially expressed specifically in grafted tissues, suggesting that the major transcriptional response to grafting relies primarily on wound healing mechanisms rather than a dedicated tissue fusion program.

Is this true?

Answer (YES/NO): NO